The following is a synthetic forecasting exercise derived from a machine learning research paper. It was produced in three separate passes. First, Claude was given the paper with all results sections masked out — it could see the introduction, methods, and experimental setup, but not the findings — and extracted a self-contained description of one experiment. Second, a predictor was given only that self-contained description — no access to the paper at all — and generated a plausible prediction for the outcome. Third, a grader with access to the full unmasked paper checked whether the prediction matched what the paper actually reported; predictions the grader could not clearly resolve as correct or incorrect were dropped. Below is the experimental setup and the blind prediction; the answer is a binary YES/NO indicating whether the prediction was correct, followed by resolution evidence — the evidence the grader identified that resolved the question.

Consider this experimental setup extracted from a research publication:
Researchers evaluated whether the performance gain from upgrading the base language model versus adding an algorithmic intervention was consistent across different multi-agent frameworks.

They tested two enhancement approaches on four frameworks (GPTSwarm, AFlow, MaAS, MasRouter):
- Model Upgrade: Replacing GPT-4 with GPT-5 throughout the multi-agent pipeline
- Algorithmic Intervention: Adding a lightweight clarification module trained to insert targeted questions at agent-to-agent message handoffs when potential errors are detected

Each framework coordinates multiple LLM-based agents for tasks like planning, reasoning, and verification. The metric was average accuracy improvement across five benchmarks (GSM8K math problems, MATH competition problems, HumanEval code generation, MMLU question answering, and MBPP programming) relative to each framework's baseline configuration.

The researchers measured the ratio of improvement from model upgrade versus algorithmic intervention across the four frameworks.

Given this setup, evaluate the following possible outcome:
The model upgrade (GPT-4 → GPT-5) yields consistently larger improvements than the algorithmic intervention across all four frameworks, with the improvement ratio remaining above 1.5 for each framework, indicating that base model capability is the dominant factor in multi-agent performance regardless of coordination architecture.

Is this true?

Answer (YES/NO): YES